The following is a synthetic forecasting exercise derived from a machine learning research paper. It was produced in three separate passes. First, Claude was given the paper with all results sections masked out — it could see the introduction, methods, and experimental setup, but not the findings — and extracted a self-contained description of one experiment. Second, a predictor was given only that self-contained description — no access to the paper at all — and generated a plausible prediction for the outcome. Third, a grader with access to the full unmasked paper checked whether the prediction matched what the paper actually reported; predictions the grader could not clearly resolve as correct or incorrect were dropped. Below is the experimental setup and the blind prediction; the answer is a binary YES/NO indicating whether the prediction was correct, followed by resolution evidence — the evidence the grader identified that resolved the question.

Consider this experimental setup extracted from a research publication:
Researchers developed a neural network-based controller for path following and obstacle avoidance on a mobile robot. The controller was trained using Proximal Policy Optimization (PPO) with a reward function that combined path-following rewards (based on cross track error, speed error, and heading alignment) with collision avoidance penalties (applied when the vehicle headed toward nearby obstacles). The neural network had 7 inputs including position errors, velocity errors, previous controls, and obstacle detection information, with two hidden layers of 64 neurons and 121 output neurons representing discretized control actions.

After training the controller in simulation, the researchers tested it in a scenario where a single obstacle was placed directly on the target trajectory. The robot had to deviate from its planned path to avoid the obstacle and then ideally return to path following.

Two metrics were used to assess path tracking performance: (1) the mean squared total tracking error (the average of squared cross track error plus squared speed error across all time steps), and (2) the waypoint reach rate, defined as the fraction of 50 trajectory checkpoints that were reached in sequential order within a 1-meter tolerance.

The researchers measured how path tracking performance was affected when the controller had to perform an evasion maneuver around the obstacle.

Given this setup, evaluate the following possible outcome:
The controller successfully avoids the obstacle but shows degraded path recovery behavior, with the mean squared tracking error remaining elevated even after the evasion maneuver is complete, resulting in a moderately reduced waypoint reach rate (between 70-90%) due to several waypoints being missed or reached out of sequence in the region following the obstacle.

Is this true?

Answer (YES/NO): NO